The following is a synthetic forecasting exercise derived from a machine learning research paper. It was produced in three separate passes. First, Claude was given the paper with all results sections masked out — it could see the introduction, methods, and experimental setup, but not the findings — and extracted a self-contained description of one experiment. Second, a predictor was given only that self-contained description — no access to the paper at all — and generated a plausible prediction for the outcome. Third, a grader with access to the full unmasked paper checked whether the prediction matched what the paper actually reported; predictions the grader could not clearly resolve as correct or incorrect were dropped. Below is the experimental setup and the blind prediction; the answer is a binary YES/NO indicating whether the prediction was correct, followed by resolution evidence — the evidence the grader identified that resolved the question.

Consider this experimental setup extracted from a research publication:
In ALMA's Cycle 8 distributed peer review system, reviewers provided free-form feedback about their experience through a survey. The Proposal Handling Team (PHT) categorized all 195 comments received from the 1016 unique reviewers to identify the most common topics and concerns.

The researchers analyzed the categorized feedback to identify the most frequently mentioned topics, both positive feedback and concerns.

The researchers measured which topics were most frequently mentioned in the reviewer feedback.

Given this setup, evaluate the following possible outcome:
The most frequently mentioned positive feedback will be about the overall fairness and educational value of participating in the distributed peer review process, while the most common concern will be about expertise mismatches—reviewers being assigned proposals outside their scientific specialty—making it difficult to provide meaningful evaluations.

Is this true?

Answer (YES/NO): NO